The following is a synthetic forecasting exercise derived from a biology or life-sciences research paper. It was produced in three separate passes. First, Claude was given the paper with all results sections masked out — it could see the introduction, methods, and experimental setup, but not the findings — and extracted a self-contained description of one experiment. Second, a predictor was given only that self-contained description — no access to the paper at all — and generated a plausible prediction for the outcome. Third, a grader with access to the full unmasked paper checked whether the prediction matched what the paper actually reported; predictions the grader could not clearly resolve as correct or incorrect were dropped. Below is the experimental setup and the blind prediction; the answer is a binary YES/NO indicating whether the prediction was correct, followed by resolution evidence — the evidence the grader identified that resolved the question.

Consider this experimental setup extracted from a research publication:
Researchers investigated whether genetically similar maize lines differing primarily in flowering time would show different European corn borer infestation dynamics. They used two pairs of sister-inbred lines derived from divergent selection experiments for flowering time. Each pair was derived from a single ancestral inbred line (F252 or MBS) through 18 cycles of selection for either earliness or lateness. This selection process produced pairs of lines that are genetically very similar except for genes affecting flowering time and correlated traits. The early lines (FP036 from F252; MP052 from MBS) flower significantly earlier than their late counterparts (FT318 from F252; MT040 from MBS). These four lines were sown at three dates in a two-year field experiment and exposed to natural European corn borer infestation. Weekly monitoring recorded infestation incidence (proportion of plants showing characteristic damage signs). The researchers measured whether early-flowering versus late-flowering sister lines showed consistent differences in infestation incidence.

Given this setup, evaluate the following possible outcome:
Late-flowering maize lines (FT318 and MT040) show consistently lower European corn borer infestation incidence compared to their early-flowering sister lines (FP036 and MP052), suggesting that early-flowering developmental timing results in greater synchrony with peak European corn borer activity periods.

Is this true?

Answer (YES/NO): NO